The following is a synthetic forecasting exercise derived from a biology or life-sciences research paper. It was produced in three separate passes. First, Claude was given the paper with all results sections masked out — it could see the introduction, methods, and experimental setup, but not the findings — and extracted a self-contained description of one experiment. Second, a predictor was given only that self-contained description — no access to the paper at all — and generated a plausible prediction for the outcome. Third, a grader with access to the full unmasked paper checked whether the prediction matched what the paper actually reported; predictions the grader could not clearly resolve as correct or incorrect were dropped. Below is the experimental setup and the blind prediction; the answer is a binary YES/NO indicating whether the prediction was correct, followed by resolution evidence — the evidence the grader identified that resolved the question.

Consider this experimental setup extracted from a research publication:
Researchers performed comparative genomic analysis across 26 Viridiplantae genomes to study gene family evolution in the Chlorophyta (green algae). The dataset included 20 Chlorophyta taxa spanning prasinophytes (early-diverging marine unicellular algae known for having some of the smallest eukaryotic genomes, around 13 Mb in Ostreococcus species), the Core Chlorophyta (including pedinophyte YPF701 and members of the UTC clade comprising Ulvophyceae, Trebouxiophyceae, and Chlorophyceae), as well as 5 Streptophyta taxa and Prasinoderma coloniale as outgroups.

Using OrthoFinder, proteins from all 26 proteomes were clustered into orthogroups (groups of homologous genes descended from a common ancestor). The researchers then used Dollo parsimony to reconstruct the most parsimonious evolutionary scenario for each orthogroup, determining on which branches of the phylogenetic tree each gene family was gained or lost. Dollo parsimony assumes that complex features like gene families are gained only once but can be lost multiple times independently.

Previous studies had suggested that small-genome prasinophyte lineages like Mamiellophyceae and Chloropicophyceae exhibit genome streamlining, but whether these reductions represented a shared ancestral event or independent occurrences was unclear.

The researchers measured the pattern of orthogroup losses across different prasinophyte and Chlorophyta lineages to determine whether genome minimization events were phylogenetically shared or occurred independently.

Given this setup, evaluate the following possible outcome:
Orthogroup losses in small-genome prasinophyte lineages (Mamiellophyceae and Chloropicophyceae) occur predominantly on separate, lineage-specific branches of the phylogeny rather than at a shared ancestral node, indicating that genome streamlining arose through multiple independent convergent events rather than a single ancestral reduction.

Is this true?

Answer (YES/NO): YES